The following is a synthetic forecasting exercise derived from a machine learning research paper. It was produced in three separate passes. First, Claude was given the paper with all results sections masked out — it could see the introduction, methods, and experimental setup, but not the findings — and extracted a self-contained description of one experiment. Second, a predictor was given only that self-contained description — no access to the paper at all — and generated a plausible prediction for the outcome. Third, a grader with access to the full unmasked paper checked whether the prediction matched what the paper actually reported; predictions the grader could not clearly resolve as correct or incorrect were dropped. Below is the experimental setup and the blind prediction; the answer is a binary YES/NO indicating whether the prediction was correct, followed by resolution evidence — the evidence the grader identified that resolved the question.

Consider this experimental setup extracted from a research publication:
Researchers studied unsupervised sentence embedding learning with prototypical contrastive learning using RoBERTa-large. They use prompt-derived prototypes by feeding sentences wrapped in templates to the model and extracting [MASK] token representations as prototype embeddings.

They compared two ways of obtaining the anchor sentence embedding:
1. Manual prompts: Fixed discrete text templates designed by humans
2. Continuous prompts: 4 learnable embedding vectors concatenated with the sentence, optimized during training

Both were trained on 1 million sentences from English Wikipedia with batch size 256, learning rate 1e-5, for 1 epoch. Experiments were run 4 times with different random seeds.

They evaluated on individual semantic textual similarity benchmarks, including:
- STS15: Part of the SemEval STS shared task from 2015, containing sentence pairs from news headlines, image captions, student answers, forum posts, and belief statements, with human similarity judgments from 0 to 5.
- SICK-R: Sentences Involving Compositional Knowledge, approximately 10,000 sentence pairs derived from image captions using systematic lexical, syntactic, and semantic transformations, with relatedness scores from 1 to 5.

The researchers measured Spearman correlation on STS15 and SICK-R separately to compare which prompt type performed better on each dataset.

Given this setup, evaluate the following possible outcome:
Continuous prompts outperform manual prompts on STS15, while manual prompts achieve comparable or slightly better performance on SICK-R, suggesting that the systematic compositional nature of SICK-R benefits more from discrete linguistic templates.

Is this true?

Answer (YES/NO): NO